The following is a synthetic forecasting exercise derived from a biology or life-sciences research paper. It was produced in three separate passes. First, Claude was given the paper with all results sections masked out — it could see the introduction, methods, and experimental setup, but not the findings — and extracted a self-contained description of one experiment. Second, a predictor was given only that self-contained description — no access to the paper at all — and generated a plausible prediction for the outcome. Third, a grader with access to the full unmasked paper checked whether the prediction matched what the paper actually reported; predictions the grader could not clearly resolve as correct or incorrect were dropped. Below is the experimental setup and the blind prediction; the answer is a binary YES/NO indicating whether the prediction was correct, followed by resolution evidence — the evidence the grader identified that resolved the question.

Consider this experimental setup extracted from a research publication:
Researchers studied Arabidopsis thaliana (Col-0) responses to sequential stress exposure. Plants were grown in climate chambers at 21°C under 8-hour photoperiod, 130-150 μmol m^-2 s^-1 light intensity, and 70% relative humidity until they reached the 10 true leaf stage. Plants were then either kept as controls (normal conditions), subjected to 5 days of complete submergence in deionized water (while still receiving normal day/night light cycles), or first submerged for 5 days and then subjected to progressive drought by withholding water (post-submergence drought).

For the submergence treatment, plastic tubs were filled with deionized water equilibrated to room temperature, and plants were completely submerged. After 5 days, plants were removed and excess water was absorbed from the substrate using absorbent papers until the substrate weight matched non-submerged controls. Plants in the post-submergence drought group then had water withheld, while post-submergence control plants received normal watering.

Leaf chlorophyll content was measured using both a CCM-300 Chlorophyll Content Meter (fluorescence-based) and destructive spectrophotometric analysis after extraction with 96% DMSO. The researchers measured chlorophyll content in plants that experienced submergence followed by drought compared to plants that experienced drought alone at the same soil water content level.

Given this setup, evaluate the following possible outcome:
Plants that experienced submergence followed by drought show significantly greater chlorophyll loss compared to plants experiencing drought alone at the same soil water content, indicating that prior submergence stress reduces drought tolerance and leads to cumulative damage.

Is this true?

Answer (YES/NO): NO